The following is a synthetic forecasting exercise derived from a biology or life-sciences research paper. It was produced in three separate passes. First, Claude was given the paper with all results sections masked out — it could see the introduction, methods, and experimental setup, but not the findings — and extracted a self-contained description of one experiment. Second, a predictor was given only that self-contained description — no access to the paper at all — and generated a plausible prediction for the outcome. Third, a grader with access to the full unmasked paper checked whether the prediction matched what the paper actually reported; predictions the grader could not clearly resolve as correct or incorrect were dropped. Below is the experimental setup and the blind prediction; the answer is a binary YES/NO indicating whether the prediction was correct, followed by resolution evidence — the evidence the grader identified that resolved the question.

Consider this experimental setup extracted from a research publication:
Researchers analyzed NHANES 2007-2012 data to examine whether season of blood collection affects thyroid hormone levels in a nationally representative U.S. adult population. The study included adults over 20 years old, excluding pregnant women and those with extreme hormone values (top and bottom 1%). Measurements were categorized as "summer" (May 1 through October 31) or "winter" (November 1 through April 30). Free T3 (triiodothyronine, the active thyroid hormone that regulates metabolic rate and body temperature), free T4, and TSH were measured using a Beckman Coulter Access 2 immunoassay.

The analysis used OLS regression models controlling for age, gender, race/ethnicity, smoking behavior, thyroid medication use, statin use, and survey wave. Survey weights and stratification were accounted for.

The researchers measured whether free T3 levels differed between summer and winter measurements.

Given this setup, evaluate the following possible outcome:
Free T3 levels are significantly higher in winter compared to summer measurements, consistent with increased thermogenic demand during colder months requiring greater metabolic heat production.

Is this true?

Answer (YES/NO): YES